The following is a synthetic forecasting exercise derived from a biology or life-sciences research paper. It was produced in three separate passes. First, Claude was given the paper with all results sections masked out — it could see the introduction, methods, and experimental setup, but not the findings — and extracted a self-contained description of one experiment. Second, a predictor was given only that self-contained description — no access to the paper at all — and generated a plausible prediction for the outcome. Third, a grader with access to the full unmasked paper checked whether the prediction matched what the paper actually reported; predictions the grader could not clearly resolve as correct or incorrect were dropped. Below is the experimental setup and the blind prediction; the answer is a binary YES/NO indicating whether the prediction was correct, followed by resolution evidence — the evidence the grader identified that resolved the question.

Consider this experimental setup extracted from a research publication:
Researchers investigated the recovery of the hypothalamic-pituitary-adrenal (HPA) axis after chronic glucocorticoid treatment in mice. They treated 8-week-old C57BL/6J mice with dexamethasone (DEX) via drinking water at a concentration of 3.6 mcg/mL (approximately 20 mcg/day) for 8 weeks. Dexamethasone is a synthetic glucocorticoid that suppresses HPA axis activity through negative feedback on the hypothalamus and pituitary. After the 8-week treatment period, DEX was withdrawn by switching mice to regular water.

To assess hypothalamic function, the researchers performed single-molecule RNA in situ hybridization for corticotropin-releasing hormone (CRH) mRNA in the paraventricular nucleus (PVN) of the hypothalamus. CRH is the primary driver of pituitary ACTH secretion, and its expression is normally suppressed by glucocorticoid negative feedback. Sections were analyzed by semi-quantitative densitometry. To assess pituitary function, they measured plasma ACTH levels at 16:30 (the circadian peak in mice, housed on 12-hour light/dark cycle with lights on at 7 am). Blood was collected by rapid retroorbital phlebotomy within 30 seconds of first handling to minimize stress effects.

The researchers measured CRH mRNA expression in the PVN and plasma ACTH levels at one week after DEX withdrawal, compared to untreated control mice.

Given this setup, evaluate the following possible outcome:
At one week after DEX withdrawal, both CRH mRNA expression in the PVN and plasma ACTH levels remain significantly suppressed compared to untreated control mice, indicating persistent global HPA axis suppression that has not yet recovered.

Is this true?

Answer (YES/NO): NO